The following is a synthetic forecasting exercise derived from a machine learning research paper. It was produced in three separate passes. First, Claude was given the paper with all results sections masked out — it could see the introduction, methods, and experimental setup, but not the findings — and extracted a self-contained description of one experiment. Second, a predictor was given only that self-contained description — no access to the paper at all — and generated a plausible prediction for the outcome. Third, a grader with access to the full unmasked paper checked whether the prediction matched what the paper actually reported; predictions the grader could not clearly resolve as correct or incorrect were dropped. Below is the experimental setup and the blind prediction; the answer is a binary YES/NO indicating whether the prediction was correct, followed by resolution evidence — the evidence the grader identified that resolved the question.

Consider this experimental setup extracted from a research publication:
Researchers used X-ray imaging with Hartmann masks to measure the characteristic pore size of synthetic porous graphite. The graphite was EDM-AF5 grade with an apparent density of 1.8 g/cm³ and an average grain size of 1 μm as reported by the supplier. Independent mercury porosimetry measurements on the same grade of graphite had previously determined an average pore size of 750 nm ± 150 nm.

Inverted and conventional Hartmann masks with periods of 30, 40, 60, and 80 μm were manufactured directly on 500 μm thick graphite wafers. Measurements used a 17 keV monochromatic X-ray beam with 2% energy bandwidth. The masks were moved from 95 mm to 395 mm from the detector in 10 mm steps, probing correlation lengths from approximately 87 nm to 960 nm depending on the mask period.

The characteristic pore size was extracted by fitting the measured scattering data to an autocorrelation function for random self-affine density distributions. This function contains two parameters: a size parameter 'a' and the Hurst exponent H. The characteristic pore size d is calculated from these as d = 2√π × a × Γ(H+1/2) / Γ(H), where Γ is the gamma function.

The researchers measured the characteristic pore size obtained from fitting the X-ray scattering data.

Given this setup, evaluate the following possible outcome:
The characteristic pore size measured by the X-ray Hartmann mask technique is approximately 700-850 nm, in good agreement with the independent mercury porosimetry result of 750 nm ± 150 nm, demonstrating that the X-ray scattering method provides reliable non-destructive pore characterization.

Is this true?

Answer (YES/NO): NO